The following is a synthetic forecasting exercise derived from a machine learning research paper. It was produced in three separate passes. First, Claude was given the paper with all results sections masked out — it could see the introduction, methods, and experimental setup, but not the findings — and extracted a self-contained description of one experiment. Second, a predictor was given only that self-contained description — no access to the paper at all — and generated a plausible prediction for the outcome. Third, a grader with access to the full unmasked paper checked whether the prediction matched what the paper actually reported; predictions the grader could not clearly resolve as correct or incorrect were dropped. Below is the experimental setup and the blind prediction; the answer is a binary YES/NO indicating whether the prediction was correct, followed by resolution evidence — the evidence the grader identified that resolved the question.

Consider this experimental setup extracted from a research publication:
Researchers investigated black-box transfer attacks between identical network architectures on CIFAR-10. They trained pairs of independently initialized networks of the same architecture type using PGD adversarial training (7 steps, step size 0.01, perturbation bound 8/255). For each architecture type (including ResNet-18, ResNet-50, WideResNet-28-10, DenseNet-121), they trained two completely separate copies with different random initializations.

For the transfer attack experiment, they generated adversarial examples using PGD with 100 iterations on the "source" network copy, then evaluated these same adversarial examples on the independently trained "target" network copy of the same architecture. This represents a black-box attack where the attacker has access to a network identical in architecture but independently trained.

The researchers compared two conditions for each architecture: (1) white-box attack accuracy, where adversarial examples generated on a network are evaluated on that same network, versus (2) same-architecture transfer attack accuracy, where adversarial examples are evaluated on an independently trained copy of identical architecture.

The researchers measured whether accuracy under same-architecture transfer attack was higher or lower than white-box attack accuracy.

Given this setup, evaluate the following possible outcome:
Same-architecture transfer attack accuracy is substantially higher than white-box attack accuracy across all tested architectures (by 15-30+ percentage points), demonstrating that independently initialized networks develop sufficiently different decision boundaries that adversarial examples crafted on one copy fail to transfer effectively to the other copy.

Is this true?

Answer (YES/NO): NO